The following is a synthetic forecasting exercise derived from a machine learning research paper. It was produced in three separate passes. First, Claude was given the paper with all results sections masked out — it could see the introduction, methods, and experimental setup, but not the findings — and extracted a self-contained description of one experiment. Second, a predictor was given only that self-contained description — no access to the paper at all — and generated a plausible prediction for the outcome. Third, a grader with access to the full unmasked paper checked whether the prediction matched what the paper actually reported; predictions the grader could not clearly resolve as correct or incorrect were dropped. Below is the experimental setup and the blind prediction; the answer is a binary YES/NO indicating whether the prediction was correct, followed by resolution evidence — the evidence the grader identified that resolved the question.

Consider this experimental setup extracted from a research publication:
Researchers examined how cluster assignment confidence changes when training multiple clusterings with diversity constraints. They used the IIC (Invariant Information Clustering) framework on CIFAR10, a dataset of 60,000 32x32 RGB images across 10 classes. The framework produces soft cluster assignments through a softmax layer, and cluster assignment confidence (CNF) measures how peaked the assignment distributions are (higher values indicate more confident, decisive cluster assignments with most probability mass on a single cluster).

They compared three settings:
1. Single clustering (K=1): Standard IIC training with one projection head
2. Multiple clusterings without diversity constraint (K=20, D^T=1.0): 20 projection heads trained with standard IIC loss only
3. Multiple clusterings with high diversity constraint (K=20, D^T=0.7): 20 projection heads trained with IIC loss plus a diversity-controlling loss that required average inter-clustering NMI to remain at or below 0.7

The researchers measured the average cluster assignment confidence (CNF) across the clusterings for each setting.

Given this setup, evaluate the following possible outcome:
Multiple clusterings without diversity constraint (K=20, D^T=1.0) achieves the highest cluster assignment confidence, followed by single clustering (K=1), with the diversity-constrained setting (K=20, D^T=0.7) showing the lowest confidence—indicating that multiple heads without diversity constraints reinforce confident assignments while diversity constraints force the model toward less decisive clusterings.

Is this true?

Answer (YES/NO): NO